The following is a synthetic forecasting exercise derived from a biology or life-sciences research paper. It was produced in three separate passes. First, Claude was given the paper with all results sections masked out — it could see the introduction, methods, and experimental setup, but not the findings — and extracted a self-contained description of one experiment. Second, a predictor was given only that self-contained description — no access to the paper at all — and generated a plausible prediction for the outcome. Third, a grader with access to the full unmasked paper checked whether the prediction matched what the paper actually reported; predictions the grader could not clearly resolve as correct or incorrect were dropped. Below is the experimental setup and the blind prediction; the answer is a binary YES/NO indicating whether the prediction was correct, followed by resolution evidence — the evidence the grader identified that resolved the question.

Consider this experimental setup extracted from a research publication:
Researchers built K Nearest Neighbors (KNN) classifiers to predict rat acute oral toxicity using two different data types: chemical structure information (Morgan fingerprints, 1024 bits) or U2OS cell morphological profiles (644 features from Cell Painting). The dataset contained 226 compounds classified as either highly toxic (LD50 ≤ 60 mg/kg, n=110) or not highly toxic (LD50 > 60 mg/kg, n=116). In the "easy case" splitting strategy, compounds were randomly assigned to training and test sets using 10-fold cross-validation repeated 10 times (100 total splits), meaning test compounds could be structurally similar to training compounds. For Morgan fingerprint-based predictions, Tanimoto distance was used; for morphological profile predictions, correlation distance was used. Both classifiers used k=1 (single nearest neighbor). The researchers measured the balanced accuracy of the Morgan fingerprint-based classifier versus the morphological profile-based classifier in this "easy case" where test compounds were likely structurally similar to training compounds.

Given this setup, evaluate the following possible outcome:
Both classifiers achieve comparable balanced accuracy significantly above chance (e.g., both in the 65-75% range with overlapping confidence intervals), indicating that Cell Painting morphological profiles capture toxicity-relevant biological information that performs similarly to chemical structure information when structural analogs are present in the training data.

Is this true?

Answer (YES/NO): NO